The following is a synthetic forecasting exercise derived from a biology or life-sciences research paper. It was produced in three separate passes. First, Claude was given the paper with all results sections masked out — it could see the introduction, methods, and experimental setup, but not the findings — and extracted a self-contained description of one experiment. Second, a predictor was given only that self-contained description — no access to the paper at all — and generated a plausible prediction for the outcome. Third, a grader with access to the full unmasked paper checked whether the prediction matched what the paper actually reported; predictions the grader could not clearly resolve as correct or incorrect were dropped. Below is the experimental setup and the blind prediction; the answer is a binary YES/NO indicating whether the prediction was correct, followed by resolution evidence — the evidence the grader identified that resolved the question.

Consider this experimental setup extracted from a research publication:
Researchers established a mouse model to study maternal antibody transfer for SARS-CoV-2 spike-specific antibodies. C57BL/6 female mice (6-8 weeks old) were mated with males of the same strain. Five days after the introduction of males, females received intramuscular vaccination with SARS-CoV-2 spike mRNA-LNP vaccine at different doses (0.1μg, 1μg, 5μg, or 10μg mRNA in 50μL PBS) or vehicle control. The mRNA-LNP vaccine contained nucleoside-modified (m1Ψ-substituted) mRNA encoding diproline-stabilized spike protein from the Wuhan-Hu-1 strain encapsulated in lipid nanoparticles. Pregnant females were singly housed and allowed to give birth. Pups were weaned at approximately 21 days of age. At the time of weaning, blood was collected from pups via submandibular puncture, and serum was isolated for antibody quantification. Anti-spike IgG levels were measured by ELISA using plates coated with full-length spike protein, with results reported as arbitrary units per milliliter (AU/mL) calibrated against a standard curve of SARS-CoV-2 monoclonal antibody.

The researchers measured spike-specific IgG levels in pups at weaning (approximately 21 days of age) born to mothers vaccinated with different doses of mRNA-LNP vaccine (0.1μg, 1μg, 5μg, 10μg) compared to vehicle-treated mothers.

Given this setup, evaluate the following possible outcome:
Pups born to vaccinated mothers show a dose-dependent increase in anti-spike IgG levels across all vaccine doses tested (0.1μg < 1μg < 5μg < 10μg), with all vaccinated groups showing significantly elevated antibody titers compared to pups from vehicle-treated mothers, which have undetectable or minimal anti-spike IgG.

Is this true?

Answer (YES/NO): NO